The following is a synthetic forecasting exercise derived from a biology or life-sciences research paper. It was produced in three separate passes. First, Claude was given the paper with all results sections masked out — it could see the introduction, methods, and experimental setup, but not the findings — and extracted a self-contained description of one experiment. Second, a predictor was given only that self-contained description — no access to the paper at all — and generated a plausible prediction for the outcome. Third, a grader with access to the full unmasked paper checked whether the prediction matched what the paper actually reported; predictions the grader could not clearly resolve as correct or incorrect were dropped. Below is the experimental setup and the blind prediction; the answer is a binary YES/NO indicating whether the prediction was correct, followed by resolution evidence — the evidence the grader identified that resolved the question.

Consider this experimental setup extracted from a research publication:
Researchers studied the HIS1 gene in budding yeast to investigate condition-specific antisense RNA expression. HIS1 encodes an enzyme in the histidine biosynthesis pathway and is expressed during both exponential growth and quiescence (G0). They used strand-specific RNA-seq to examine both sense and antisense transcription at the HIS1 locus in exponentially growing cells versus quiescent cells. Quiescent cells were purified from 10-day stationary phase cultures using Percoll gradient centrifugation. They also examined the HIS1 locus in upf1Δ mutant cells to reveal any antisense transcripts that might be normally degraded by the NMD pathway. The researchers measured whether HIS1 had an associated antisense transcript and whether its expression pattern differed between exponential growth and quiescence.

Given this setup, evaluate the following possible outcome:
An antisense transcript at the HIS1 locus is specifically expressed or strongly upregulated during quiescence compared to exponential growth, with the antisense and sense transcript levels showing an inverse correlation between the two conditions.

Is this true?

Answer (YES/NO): YES